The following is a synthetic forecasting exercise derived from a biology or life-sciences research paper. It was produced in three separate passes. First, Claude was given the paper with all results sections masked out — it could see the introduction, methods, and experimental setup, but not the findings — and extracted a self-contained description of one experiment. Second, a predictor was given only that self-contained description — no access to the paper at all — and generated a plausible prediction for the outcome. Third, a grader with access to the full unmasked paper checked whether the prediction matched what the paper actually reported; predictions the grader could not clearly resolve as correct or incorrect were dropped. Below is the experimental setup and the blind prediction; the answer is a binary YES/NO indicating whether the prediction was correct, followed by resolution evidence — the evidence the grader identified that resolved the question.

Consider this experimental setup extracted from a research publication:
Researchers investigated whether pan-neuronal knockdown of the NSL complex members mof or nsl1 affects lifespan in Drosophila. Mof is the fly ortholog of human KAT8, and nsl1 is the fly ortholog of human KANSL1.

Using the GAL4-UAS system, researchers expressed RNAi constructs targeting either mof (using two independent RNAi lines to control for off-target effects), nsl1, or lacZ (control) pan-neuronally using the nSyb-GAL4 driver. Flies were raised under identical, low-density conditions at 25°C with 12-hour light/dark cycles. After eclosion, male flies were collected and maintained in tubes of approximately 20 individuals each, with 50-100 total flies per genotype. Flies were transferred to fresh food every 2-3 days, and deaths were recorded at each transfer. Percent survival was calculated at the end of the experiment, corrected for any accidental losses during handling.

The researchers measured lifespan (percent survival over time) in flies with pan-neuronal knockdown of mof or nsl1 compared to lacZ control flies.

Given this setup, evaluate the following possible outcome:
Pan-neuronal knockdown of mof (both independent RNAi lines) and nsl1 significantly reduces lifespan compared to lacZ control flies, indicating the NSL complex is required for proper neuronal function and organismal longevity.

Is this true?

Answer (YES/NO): YES